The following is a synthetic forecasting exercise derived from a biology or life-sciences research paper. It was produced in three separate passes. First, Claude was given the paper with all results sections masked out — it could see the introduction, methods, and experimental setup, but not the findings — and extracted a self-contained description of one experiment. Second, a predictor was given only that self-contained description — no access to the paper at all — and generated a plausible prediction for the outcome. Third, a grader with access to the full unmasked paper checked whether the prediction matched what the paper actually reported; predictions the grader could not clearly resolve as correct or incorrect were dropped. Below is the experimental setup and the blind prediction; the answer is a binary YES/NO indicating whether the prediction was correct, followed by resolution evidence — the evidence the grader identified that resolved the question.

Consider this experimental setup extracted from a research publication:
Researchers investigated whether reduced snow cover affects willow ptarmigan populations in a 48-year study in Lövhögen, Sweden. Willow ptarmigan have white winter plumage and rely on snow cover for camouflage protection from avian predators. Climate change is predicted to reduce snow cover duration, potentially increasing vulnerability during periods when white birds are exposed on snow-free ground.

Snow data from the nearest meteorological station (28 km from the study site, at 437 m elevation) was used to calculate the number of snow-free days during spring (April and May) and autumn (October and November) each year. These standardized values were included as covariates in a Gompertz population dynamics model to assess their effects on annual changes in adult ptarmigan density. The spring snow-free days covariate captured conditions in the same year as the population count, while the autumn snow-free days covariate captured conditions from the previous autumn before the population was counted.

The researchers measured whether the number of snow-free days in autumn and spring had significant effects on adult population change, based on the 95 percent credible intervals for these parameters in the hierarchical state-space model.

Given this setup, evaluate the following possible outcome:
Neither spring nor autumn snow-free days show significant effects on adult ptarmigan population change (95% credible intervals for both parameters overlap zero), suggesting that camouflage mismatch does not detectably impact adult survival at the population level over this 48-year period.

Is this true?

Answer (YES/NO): YES